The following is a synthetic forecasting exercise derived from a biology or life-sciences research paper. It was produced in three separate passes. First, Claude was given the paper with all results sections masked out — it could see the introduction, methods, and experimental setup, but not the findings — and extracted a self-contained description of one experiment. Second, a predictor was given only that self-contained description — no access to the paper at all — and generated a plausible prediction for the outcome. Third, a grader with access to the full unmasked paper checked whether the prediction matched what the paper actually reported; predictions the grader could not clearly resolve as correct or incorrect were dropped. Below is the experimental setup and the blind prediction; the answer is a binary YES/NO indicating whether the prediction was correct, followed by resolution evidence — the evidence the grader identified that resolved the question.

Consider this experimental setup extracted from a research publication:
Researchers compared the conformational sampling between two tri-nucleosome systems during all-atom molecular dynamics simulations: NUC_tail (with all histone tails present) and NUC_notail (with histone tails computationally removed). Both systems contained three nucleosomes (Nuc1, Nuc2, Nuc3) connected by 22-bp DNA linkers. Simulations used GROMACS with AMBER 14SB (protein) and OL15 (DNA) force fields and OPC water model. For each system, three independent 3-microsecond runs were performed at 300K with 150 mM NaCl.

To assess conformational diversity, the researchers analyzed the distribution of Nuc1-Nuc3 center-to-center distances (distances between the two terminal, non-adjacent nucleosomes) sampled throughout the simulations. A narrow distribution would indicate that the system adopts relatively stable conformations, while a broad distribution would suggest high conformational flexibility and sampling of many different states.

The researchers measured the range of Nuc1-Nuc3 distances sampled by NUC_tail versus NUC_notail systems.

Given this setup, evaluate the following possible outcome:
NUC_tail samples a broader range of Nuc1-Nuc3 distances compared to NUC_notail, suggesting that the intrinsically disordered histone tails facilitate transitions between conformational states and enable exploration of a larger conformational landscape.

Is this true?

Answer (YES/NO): NO